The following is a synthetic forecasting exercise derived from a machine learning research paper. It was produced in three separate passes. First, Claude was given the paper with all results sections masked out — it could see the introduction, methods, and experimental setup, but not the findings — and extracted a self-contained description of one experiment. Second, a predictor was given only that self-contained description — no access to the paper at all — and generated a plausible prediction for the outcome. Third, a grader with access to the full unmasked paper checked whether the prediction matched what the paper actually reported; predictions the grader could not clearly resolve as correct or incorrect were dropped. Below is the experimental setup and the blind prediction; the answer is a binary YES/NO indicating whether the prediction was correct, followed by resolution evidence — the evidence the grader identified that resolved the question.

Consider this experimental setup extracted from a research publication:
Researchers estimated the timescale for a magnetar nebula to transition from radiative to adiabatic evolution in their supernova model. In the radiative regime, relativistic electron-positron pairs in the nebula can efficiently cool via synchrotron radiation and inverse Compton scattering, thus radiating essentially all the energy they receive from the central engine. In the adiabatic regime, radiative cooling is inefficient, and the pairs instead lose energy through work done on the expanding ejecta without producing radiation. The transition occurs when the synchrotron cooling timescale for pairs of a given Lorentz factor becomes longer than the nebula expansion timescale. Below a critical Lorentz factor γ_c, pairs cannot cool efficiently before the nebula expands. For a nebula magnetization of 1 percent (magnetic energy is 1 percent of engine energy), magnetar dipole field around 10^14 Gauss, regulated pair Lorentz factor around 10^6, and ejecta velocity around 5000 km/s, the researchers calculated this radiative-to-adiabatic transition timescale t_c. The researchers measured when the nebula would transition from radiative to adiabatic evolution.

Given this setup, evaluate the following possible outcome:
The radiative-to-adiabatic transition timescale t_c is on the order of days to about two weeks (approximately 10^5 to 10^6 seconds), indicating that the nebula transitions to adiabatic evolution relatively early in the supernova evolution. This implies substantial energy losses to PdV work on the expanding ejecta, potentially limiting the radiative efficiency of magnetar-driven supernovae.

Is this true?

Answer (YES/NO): NO